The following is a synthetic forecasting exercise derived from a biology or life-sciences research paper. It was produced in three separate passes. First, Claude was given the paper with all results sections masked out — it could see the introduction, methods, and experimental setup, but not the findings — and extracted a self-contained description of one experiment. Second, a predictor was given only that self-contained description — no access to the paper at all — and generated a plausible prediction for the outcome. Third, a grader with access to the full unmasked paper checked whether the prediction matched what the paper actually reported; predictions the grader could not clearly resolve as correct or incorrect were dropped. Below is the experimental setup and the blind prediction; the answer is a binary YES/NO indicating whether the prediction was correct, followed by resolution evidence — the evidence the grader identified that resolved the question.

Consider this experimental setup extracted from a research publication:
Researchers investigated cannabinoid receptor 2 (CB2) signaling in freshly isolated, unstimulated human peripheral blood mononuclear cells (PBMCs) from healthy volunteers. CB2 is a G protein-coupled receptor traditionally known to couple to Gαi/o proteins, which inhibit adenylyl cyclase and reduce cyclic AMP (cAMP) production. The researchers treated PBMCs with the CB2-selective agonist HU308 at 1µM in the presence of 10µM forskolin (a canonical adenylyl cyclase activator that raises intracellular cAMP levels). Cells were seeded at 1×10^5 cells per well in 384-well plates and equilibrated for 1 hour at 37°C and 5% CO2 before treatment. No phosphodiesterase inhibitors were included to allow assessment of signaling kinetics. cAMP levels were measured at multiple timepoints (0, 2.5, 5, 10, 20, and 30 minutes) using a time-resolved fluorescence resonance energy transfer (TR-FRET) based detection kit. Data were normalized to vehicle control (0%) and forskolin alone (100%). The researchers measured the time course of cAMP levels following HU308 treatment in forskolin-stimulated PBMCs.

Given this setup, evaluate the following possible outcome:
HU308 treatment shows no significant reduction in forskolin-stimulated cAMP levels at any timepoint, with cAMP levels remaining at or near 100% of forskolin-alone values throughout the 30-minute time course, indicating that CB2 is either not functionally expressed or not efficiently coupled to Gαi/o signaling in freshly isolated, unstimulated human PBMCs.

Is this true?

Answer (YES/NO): NO